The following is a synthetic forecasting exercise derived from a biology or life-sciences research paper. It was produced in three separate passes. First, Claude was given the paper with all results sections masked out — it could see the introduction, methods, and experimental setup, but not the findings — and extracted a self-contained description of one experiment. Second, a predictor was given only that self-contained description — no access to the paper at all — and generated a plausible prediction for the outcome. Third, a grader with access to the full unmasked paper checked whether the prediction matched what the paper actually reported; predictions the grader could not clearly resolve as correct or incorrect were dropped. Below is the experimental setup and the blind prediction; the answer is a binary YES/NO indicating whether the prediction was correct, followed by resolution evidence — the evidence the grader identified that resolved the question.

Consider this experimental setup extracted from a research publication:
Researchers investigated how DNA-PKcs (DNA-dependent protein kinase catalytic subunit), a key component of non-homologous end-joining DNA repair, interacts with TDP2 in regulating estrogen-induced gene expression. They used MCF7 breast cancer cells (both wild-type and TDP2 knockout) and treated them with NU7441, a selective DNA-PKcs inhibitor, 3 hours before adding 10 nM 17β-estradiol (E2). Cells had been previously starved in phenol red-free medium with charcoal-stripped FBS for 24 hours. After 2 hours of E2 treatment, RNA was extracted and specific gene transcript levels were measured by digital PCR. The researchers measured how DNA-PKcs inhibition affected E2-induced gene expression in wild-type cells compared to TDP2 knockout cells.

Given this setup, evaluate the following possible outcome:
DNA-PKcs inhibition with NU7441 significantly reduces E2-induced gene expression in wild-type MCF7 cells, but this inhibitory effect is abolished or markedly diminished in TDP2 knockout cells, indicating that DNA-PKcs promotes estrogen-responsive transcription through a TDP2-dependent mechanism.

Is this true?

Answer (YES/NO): NO